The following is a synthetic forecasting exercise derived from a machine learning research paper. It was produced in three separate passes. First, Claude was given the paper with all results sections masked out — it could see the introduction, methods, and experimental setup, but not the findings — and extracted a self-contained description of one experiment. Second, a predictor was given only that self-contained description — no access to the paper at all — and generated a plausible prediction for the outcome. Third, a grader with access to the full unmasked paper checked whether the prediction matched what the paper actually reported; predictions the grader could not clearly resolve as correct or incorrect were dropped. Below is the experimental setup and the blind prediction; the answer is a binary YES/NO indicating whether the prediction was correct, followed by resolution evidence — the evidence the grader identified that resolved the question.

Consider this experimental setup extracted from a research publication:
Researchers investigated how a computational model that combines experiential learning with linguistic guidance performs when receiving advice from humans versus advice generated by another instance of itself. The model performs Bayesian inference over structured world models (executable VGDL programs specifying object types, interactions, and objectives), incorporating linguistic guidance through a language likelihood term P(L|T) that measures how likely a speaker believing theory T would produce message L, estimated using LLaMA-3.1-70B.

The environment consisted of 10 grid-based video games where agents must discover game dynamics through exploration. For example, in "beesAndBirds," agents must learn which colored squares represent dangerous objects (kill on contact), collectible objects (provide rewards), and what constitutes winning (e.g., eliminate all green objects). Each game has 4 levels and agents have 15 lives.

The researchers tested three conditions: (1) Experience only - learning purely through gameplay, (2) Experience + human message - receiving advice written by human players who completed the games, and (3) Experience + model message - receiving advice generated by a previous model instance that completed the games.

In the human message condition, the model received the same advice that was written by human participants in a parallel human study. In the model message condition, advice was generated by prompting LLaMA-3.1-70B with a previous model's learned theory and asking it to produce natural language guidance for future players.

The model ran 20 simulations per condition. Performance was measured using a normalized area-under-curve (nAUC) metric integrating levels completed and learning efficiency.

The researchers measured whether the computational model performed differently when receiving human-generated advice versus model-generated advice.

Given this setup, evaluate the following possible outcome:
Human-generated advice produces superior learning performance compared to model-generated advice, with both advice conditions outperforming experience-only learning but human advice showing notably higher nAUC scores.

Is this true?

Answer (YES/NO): NO